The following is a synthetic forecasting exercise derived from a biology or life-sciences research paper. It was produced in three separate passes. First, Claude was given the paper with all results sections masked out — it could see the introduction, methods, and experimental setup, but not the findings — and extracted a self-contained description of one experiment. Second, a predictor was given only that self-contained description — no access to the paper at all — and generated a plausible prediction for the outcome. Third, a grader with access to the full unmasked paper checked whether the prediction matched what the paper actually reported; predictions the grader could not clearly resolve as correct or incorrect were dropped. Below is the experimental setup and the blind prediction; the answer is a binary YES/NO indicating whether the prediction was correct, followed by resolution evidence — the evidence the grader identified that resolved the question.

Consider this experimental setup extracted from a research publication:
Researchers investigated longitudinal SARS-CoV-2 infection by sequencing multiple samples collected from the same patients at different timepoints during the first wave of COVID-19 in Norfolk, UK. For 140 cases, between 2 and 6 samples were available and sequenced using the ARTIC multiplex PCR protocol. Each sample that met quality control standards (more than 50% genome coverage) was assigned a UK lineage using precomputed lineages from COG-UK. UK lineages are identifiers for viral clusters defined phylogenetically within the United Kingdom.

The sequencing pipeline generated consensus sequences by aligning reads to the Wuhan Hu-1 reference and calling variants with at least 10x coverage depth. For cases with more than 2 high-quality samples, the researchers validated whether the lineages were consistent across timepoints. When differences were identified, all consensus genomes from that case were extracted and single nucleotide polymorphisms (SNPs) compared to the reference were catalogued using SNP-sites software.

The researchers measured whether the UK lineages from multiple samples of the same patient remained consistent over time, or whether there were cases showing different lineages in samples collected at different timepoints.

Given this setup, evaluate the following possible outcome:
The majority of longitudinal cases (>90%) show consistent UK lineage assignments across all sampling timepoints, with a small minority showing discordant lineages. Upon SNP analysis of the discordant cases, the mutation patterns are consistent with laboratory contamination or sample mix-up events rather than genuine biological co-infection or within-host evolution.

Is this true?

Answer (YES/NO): NO